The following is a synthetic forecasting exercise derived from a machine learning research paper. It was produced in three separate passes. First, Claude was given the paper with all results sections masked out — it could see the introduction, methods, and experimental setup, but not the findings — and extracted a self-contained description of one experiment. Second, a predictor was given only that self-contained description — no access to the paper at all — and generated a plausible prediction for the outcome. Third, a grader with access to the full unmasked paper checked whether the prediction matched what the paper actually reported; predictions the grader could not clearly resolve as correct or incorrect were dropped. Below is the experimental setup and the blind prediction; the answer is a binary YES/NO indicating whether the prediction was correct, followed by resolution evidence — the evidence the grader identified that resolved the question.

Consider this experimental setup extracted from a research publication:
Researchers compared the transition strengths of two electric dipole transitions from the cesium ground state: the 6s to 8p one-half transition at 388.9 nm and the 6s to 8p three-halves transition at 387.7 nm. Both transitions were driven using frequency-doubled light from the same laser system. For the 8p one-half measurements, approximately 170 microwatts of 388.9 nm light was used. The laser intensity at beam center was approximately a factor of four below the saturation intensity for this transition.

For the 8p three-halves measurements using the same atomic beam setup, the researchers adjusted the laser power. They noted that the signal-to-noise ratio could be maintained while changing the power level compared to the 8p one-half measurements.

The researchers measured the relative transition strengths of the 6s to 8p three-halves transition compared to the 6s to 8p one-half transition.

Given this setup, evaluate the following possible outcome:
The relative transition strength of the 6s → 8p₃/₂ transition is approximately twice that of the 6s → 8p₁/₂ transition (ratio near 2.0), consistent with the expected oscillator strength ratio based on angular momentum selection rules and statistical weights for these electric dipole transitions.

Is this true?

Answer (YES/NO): NO